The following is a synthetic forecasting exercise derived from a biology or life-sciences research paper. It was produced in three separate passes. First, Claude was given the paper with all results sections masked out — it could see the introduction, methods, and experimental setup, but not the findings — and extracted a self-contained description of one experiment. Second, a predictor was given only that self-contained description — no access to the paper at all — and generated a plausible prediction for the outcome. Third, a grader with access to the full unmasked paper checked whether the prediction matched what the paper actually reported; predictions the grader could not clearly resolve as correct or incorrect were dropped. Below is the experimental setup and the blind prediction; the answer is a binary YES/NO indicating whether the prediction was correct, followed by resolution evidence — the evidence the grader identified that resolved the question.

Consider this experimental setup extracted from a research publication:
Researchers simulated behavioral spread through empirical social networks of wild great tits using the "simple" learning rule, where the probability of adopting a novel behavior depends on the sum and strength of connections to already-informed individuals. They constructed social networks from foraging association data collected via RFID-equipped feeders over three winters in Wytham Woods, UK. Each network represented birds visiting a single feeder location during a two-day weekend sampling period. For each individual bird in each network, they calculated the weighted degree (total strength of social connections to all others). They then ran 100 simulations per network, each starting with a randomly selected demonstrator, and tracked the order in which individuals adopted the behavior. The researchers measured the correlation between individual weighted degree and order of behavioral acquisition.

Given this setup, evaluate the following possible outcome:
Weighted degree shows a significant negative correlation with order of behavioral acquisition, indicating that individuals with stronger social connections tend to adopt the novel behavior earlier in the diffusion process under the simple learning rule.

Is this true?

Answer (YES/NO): YES